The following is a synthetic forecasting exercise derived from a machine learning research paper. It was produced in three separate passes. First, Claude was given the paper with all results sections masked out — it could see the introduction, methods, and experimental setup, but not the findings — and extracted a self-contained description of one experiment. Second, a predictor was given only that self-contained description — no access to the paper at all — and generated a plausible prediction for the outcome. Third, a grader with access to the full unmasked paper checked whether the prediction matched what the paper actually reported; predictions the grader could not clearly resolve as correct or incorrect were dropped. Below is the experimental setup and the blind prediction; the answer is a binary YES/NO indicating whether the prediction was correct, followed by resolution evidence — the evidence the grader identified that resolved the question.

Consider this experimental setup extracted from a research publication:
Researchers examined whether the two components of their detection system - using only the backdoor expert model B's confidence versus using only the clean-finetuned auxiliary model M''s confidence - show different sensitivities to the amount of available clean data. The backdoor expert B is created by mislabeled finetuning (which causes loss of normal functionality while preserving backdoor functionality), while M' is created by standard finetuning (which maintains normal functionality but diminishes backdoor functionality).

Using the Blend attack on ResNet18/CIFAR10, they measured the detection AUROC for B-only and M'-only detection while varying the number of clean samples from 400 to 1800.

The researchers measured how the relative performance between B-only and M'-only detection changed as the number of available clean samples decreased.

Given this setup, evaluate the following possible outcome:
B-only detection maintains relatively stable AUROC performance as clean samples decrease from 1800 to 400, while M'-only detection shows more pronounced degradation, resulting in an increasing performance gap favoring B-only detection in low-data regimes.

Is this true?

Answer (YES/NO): YES